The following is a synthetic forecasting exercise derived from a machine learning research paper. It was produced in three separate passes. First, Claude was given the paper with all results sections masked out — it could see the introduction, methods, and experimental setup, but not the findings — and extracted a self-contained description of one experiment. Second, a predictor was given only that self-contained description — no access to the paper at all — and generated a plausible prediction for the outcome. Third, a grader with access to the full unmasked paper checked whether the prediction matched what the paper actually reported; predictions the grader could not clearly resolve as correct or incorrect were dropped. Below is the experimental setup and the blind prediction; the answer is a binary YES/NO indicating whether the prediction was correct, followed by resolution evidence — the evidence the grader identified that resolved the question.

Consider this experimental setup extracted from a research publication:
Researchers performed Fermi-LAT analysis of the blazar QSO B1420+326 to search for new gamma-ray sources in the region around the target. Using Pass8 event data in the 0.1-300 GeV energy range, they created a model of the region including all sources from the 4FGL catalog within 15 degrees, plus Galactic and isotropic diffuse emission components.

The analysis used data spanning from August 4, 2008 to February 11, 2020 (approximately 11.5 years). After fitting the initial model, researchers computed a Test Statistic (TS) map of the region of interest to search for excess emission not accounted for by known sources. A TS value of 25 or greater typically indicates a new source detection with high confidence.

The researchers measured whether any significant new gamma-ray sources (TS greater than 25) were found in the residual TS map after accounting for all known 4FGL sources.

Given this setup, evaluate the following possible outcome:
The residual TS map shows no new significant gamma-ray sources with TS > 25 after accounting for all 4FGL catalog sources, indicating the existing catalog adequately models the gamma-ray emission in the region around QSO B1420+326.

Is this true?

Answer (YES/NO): YES